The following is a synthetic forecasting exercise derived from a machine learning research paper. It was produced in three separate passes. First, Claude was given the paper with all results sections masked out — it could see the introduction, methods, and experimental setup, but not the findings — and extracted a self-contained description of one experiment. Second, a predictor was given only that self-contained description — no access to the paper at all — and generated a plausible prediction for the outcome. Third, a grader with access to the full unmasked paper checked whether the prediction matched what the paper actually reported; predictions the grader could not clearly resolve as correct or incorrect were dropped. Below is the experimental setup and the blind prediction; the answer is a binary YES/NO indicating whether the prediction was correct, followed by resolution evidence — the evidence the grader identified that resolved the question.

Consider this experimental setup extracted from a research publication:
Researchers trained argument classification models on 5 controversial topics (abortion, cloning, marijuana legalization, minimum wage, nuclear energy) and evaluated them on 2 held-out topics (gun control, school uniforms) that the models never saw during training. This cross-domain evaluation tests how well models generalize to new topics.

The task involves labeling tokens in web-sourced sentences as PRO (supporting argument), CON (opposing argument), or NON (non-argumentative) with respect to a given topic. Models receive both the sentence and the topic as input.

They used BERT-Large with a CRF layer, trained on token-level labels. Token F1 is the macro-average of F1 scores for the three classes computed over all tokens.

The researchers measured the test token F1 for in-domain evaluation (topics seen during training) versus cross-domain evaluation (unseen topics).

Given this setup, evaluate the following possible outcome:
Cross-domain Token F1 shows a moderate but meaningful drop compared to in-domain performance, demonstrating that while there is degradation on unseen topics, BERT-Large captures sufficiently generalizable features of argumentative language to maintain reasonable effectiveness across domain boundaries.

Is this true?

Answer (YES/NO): YES